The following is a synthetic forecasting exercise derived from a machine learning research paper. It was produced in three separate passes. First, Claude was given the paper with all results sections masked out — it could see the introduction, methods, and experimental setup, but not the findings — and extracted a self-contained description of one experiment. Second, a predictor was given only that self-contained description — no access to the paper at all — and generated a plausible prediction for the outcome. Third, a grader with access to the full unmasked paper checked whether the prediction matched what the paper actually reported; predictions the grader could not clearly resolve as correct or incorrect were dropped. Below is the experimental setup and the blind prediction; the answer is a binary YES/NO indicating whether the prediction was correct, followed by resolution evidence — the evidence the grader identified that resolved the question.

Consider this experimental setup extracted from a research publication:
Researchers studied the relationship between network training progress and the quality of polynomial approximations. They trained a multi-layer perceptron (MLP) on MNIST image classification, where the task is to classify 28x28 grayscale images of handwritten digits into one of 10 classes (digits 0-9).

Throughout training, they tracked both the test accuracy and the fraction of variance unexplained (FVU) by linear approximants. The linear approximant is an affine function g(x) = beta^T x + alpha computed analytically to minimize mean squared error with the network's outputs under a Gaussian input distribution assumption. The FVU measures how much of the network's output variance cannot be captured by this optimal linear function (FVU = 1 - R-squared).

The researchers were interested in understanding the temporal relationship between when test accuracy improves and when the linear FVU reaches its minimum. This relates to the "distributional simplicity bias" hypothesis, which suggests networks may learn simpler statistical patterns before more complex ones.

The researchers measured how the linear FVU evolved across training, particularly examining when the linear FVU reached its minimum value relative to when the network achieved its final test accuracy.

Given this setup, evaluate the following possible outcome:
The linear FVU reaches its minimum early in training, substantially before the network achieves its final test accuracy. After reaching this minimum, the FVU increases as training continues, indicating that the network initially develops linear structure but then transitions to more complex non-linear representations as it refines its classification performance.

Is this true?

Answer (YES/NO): YES